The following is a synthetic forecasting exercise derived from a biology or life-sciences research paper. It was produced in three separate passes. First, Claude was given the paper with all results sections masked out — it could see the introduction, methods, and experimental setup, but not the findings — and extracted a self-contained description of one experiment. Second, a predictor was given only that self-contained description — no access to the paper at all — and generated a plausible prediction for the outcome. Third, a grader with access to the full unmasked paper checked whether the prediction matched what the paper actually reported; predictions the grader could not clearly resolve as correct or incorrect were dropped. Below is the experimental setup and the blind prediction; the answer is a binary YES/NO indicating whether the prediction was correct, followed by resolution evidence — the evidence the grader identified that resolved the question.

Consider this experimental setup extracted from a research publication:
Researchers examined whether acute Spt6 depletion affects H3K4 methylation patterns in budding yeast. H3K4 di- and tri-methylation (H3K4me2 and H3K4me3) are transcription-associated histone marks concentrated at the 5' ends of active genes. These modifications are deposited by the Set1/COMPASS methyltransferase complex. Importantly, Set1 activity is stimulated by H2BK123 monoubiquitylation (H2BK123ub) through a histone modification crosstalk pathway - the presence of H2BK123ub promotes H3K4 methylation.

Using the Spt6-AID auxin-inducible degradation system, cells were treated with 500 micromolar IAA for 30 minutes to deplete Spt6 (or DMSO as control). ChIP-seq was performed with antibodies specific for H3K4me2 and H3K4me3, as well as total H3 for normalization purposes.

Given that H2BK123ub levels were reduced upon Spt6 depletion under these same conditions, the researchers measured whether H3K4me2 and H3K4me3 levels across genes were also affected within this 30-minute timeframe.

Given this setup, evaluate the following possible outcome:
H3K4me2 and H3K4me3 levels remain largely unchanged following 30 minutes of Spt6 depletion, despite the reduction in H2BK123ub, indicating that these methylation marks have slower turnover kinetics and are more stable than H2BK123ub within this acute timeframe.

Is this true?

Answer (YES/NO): NO